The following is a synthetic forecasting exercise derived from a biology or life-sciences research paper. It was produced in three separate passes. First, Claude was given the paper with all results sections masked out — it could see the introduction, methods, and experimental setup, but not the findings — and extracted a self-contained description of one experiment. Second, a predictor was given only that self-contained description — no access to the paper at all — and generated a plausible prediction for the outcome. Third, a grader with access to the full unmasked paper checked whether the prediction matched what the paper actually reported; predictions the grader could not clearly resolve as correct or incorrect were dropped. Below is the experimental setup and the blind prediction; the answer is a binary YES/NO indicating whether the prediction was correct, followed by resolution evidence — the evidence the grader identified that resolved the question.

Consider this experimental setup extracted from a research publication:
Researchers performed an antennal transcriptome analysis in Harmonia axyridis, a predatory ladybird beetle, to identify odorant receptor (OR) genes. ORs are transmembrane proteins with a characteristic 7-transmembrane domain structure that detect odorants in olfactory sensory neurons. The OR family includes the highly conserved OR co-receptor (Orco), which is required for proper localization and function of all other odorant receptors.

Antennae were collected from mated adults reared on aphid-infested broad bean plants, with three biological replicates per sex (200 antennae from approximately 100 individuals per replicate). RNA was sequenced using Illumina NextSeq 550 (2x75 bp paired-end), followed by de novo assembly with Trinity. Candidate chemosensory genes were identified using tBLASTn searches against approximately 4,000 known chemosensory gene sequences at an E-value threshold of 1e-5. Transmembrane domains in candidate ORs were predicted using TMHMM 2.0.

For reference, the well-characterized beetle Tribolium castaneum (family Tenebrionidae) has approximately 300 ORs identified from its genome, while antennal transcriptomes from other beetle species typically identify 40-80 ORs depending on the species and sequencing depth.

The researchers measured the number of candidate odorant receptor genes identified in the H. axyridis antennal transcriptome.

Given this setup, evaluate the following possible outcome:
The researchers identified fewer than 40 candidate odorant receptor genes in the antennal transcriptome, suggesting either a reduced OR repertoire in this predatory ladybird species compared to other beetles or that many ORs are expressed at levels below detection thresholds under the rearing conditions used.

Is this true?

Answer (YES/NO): YES